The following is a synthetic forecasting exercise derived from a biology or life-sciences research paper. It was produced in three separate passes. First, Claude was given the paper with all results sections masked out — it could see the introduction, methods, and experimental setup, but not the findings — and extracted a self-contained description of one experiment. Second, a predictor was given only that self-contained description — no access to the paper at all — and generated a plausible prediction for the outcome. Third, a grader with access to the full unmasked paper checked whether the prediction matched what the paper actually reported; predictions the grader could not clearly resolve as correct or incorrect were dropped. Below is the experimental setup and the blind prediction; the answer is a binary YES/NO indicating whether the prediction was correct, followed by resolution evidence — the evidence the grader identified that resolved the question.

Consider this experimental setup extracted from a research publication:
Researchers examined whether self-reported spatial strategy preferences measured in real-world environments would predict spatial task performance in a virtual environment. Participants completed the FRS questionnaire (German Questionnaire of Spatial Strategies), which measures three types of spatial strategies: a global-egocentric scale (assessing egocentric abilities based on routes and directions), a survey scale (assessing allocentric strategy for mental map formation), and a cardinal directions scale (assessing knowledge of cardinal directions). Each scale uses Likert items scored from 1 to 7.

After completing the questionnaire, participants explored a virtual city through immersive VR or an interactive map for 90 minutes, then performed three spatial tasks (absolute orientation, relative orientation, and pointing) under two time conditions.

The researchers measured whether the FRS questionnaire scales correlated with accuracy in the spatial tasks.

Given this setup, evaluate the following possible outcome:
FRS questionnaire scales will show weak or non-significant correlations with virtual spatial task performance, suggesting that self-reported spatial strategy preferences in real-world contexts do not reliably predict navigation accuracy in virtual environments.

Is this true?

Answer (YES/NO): YES